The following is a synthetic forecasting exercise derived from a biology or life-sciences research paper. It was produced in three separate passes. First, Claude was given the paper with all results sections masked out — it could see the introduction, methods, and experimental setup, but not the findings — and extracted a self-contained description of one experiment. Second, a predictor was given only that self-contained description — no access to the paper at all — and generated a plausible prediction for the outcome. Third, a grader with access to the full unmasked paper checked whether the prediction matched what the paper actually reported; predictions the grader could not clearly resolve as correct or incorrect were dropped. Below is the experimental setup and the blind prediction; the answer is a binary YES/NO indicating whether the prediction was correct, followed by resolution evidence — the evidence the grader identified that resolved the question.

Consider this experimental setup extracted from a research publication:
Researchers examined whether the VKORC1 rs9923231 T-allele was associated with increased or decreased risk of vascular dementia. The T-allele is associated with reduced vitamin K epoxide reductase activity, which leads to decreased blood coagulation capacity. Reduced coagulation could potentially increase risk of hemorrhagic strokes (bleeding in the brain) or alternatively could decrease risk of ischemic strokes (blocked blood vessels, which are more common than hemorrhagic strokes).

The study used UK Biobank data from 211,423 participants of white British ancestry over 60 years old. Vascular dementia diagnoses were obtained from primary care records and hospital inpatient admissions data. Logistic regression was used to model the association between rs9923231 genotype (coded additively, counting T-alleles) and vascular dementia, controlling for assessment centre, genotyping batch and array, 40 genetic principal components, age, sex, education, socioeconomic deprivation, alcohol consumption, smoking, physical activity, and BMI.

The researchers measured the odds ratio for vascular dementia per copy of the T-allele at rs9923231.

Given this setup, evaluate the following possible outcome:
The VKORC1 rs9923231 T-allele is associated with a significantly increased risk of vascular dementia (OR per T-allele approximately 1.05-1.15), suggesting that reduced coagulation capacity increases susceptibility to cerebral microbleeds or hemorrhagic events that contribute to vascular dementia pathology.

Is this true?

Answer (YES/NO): NO